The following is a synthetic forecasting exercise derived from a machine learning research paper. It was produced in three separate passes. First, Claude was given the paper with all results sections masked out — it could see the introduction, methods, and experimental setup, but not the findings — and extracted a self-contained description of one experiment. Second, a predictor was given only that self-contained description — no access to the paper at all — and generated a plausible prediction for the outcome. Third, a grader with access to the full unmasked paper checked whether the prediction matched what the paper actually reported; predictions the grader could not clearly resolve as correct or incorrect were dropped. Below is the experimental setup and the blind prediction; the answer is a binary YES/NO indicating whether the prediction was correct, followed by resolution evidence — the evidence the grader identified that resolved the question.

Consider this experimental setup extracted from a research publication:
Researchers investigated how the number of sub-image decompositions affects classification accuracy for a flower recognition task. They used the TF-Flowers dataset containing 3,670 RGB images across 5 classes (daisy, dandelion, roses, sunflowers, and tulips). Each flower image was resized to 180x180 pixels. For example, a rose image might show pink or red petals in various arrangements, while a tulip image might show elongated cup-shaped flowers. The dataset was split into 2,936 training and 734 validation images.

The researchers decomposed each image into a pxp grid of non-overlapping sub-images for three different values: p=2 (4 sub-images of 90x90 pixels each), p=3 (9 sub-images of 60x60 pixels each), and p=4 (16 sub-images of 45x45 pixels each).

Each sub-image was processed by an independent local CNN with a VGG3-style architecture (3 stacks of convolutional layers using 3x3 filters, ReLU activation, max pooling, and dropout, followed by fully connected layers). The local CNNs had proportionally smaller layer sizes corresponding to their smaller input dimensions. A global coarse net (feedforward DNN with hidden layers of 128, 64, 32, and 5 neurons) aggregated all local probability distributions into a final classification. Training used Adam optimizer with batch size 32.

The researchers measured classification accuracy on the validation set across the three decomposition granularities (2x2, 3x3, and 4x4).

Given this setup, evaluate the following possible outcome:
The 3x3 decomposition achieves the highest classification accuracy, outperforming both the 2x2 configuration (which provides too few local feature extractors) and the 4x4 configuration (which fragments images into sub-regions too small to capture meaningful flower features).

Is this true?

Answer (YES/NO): YES